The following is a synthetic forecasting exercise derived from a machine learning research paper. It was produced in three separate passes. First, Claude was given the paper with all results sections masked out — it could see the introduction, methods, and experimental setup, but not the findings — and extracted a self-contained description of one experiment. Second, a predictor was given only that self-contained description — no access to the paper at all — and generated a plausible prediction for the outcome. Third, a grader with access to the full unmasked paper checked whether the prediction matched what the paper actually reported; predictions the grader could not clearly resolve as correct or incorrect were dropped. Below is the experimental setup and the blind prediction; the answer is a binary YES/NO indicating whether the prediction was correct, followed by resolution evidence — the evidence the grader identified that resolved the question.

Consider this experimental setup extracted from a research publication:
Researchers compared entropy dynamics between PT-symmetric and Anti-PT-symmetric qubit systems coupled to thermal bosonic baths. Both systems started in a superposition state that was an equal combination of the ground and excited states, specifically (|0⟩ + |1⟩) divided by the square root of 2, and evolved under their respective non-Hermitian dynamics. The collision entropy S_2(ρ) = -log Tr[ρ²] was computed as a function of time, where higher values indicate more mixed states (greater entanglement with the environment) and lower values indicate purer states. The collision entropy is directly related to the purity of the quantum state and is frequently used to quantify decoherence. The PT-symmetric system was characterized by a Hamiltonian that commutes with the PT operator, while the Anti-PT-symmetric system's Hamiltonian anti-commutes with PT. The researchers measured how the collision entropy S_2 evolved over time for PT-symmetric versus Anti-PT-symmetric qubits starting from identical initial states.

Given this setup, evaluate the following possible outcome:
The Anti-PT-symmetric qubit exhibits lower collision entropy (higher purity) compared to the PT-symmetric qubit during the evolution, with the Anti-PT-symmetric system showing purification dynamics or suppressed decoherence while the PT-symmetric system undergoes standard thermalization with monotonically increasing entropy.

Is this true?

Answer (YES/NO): YES